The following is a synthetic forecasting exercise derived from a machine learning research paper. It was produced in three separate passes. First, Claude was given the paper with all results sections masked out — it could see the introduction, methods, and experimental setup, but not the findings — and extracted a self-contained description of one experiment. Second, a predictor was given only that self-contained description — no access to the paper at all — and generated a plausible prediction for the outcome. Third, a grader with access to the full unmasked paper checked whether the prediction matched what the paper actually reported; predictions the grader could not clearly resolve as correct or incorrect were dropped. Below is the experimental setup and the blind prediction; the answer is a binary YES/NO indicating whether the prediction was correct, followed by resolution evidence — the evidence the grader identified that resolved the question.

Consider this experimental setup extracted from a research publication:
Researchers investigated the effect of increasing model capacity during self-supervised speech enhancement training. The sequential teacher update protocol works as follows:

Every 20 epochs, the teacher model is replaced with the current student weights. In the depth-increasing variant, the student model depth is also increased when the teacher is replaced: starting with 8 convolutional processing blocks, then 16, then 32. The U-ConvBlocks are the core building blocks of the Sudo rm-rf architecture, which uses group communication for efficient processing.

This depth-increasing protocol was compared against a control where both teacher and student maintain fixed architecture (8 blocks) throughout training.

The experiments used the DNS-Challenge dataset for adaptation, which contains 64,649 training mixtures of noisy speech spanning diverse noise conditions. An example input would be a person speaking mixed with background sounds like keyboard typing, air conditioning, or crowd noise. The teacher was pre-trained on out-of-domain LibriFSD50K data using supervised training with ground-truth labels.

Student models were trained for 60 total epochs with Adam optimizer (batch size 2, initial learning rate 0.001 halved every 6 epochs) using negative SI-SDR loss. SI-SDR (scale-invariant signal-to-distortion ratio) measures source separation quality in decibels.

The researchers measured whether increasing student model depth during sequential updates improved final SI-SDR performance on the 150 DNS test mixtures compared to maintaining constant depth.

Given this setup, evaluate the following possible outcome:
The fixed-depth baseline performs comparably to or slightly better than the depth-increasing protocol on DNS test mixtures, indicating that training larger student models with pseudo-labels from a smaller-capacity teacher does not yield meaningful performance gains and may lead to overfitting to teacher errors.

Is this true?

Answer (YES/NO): NO